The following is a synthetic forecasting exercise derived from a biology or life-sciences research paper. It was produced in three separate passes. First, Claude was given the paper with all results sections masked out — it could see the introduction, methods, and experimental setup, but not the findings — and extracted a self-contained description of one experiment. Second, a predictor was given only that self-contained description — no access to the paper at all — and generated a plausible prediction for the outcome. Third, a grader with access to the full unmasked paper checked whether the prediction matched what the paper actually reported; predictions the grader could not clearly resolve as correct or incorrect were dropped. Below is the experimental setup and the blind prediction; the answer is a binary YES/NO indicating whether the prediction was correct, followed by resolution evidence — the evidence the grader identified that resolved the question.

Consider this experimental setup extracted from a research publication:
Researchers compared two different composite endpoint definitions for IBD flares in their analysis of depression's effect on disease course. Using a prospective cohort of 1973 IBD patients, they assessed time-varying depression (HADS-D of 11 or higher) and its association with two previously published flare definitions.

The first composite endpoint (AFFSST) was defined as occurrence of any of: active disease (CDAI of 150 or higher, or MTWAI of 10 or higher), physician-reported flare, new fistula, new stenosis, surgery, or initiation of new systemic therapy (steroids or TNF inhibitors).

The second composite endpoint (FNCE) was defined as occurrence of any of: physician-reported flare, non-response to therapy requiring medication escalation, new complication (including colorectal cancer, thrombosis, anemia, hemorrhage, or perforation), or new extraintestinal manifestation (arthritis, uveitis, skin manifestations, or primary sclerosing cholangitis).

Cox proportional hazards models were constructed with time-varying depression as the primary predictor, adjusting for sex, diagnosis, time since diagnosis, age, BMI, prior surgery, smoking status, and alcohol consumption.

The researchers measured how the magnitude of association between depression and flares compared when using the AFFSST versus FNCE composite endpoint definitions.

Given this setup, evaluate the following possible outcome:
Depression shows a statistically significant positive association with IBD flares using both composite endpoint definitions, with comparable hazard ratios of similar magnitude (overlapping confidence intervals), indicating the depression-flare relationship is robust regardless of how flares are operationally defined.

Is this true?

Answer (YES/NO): NO